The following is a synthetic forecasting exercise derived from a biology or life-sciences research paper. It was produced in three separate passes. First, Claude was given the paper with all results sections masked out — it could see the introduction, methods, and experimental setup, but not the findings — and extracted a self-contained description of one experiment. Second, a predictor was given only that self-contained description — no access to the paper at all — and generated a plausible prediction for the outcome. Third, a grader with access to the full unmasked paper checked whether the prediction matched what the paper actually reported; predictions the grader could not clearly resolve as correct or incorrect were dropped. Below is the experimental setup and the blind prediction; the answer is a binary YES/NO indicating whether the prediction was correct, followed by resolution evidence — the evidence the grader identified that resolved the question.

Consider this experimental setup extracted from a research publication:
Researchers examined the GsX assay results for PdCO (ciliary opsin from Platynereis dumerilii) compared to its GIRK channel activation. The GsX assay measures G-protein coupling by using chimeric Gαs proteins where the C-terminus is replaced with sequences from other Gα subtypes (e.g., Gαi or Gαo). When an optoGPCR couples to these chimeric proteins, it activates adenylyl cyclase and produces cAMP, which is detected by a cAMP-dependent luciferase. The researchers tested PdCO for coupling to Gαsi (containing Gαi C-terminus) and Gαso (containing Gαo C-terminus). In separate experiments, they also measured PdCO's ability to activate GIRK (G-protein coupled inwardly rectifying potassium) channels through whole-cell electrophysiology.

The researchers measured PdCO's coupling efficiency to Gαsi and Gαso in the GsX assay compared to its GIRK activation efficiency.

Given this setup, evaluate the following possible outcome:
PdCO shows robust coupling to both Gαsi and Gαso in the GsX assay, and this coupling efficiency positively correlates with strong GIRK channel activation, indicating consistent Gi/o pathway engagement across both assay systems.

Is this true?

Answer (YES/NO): NO